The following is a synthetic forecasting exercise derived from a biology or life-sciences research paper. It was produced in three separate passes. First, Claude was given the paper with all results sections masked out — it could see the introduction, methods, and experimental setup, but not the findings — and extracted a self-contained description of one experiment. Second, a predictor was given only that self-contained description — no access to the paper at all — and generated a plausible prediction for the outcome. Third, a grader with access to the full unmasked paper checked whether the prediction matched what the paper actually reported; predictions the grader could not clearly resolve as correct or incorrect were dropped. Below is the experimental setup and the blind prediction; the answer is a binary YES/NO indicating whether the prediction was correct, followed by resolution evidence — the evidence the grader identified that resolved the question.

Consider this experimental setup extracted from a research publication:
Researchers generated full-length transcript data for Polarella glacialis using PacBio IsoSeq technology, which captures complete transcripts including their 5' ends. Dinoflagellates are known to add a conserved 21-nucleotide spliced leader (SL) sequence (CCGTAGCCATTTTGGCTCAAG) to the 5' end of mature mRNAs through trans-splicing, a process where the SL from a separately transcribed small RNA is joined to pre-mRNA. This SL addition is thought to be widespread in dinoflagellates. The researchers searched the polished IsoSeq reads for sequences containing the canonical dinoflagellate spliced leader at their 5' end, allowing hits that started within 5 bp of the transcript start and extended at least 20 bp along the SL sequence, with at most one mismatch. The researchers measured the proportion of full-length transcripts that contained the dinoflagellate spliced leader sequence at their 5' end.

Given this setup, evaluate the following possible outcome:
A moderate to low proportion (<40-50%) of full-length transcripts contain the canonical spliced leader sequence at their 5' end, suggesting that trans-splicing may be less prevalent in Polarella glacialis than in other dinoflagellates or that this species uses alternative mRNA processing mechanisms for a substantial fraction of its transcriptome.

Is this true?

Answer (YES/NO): NO